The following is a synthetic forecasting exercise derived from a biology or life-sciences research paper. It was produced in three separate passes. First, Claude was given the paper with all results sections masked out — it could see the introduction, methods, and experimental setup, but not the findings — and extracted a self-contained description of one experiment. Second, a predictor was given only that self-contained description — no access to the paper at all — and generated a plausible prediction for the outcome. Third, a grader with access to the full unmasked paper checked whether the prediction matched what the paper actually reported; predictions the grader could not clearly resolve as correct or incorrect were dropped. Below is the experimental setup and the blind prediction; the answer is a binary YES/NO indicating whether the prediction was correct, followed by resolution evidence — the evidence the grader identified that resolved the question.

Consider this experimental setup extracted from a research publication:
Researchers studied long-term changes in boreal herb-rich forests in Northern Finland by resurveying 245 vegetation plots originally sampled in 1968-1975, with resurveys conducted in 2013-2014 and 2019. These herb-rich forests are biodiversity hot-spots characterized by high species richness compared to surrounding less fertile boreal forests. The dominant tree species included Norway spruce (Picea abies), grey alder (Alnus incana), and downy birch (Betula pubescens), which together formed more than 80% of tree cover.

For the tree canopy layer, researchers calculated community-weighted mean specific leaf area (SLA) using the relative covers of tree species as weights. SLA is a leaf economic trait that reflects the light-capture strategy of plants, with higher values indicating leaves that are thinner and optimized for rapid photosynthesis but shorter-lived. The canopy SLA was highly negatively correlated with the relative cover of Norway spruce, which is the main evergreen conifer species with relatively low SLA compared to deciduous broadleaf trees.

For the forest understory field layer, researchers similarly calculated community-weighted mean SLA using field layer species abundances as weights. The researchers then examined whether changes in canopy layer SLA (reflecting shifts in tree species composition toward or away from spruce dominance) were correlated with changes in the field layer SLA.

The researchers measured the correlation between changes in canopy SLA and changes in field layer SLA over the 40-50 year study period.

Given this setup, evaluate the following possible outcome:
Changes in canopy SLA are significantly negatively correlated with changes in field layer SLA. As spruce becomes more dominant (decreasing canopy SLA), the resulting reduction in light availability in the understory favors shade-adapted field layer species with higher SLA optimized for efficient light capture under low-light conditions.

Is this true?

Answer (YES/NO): YES